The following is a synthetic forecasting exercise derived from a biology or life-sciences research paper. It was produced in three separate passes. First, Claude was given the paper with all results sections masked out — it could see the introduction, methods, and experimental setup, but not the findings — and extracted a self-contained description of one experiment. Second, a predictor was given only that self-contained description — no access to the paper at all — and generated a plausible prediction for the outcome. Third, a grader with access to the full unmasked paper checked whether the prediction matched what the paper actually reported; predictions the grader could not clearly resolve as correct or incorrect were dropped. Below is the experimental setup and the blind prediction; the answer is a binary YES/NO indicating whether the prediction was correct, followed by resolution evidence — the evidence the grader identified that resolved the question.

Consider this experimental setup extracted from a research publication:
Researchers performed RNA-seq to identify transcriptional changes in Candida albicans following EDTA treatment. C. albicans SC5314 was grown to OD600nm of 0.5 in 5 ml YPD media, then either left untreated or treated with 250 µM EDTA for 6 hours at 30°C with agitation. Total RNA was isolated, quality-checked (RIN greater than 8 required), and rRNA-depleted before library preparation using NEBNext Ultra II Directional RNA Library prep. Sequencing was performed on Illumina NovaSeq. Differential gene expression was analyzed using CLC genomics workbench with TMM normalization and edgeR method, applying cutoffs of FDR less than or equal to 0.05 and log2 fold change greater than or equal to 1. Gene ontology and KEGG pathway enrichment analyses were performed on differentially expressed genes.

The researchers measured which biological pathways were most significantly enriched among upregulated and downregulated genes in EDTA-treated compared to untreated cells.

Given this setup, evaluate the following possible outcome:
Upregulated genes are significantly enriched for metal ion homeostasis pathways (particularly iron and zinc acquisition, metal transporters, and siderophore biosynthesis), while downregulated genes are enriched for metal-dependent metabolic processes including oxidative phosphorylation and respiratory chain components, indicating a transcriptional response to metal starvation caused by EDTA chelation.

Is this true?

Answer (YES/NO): NO